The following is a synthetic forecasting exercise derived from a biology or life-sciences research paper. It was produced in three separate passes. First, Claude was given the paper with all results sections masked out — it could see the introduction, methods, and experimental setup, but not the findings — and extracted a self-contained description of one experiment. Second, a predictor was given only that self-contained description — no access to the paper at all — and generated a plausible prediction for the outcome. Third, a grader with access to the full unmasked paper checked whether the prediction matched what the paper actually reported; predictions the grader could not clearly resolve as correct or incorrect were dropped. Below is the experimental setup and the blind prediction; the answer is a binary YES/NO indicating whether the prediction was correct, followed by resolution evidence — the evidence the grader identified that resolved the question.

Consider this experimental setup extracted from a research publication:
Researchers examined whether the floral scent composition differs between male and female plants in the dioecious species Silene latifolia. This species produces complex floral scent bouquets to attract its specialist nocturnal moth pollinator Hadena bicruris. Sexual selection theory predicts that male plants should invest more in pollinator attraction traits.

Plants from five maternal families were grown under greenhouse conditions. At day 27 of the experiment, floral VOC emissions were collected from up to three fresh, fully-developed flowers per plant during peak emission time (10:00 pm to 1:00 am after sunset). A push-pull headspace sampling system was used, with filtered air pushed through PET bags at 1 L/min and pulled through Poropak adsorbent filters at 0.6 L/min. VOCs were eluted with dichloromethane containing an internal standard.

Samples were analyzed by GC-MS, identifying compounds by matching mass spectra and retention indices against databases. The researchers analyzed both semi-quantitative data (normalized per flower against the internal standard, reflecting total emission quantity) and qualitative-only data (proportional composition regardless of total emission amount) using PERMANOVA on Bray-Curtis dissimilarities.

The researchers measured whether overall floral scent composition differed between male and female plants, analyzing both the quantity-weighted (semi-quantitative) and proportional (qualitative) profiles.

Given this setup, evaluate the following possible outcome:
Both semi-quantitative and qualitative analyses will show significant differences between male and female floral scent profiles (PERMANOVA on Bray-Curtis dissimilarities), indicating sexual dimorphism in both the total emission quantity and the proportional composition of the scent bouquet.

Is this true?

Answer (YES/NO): NO